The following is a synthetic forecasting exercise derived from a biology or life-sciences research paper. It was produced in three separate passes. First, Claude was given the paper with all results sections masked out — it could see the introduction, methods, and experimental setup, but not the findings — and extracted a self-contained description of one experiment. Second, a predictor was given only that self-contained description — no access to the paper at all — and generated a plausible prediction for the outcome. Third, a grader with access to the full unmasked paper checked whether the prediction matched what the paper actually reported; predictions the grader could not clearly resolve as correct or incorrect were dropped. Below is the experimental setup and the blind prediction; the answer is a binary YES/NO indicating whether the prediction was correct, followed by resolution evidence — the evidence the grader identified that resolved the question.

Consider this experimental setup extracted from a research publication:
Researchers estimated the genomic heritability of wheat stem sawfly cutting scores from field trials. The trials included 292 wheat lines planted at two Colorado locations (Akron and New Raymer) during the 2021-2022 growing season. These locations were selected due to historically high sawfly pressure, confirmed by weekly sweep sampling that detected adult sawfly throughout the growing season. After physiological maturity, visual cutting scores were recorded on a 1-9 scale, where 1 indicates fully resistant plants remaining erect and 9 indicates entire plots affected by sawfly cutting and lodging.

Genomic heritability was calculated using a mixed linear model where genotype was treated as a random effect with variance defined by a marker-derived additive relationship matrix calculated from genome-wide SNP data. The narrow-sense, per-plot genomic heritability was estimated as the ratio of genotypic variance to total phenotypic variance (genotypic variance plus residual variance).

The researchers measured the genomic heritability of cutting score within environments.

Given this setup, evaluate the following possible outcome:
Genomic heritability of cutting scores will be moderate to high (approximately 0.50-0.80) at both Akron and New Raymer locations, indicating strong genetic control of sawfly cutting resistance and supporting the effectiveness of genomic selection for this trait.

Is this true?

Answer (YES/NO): YES